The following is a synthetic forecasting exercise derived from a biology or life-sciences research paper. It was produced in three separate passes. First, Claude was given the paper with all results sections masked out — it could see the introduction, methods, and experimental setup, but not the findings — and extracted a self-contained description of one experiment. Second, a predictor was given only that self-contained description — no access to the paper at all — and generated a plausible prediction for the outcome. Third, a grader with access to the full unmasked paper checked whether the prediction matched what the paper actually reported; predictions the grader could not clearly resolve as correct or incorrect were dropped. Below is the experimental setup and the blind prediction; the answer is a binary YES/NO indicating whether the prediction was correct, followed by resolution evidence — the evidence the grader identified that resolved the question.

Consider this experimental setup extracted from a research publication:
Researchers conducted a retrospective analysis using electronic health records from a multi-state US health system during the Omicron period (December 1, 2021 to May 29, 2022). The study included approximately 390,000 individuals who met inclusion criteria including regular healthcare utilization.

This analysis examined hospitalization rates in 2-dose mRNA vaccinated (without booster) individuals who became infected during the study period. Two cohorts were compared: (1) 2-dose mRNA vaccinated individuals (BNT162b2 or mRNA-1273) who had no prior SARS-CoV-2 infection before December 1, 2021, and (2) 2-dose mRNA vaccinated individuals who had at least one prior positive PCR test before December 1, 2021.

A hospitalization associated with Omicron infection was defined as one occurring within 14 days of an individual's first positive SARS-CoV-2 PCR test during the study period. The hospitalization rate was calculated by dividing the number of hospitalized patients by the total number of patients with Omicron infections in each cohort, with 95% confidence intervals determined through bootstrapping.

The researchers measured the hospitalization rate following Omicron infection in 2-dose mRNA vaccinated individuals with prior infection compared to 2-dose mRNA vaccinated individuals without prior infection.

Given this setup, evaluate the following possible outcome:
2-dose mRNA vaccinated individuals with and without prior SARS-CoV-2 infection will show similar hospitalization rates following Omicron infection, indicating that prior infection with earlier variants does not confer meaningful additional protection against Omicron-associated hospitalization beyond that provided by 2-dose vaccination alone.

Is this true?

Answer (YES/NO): NO